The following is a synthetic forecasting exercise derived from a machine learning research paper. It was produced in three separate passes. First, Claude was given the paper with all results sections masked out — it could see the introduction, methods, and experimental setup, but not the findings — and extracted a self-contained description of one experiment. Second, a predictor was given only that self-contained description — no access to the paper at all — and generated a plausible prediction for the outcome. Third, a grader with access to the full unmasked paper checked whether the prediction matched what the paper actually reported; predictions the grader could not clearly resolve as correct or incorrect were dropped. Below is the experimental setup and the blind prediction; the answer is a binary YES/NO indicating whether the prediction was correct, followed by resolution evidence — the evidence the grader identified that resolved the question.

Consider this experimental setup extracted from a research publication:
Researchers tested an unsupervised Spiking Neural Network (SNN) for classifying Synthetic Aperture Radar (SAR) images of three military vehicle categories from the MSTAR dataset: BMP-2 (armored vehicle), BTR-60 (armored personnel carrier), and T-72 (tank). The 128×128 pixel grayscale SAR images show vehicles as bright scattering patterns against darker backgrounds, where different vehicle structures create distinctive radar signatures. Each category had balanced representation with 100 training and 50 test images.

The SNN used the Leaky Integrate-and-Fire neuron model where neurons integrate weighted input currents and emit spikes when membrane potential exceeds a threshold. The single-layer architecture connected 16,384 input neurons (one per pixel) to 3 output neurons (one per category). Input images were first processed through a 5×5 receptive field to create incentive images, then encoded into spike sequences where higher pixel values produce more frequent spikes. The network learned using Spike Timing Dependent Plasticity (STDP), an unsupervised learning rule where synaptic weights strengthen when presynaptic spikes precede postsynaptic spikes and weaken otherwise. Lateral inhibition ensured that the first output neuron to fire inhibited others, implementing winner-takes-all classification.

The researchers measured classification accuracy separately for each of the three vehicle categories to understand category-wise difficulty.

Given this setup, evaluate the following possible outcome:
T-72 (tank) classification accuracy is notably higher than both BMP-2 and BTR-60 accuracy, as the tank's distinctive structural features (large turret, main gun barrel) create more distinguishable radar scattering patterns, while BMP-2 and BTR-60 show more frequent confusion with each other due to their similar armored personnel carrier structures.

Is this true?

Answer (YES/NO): NO